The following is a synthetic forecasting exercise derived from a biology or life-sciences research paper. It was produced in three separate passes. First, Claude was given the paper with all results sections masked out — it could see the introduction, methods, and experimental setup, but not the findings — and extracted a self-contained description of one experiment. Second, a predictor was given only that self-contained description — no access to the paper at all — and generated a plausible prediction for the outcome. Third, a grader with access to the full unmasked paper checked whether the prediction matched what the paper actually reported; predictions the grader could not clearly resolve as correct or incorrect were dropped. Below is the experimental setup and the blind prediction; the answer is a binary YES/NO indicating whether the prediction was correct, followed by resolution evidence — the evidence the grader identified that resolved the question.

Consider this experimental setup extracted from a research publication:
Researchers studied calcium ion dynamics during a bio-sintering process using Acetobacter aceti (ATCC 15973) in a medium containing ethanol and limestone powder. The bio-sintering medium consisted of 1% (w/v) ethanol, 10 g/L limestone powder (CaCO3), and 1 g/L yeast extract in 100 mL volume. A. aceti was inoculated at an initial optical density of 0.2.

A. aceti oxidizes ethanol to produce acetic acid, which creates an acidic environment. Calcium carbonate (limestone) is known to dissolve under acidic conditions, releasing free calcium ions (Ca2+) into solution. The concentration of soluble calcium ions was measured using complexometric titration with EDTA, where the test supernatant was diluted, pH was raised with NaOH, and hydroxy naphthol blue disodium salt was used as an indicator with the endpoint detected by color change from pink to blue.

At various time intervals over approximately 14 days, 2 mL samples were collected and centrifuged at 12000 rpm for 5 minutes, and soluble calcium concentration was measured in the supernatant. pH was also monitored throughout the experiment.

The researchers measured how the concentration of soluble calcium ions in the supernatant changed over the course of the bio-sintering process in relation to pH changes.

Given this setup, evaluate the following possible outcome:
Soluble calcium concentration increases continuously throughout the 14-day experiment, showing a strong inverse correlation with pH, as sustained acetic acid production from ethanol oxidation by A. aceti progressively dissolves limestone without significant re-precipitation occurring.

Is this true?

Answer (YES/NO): NO